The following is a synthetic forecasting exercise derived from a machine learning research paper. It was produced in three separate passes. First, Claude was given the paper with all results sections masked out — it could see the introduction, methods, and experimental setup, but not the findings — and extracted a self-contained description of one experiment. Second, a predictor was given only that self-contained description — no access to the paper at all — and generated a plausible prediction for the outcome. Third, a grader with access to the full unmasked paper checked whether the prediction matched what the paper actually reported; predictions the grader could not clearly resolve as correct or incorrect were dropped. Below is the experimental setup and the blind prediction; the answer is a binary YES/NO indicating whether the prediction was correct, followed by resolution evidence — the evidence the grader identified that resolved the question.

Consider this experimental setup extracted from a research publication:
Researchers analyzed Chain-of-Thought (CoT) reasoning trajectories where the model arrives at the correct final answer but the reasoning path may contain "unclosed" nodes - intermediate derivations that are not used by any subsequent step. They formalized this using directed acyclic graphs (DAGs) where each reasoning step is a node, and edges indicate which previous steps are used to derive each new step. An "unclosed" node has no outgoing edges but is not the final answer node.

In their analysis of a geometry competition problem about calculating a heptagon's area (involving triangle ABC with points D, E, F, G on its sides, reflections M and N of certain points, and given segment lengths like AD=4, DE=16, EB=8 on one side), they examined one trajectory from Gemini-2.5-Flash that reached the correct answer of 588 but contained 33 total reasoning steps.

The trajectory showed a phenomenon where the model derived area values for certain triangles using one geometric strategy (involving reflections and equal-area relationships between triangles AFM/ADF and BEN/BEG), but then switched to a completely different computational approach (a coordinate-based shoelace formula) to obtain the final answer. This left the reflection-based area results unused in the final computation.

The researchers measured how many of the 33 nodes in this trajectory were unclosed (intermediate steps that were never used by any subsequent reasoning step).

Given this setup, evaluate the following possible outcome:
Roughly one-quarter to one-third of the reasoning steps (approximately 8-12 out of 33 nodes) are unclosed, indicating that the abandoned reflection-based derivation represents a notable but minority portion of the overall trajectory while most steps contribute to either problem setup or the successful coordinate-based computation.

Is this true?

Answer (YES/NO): YES